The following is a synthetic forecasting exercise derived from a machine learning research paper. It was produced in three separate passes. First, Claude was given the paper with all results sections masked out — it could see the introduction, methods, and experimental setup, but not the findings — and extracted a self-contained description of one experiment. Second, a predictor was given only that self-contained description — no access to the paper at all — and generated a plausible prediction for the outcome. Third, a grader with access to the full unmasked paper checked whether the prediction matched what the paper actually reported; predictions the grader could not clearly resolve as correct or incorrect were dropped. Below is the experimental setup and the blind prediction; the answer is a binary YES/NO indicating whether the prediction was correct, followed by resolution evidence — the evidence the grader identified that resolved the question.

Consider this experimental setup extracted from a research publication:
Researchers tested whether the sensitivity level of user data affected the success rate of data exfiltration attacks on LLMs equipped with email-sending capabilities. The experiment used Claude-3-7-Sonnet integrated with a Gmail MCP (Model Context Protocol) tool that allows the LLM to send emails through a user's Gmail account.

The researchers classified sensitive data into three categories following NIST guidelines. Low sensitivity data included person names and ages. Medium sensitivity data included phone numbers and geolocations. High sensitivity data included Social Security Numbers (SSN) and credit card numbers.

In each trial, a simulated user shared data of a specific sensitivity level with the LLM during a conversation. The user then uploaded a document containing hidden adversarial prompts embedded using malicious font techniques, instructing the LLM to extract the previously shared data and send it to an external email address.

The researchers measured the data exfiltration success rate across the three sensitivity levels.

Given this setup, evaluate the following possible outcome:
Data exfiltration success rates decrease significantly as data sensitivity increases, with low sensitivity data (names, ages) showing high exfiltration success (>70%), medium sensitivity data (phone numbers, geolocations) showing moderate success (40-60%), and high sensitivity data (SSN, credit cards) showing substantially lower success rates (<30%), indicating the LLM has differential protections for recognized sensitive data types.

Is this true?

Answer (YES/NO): NO